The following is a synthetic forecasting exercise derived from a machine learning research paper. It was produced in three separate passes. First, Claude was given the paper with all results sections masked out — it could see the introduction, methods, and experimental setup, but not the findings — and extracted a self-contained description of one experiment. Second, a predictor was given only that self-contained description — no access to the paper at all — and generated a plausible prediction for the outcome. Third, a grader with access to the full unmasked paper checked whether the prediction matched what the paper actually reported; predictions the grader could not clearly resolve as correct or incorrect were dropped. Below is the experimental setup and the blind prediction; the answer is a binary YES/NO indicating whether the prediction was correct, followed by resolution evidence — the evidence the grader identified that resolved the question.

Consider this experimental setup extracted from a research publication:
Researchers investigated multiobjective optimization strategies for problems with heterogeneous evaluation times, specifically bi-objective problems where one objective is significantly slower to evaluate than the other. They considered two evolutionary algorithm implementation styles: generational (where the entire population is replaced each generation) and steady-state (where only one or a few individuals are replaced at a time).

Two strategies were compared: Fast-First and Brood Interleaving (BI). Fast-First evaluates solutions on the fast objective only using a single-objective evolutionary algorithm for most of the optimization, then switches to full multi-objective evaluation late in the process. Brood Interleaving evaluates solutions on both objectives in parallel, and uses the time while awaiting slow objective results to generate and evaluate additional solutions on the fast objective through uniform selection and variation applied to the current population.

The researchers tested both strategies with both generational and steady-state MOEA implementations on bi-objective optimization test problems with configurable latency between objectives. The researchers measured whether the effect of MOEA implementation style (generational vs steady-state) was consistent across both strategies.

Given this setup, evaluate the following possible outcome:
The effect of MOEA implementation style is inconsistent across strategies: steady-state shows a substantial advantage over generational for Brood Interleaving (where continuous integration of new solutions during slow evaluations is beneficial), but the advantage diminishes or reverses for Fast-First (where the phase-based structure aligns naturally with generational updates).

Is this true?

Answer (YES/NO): YES